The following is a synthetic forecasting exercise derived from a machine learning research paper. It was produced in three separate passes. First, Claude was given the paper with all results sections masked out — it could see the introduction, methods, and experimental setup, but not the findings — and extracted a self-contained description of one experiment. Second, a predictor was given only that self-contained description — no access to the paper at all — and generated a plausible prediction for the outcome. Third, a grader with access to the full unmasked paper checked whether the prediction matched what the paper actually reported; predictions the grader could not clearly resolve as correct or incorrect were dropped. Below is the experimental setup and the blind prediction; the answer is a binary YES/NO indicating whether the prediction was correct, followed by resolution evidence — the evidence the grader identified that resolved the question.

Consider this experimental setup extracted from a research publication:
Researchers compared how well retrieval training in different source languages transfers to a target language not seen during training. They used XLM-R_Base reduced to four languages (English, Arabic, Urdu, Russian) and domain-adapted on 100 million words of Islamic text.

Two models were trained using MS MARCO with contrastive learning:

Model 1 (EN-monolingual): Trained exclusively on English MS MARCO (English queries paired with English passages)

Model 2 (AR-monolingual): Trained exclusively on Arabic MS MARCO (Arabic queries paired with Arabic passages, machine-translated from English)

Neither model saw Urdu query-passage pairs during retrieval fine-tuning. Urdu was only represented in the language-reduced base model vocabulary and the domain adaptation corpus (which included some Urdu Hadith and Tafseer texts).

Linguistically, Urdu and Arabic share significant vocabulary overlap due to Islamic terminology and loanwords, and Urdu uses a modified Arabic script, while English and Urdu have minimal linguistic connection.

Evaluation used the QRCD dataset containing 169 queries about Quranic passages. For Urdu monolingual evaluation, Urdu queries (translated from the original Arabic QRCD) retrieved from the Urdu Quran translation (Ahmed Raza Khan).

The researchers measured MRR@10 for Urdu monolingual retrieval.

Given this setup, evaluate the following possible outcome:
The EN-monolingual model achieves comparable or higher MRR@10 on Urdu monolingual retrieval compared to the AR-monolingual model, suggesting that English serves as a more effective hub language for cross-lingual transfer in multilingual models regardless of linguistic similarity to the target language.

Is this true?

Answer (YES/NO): NO